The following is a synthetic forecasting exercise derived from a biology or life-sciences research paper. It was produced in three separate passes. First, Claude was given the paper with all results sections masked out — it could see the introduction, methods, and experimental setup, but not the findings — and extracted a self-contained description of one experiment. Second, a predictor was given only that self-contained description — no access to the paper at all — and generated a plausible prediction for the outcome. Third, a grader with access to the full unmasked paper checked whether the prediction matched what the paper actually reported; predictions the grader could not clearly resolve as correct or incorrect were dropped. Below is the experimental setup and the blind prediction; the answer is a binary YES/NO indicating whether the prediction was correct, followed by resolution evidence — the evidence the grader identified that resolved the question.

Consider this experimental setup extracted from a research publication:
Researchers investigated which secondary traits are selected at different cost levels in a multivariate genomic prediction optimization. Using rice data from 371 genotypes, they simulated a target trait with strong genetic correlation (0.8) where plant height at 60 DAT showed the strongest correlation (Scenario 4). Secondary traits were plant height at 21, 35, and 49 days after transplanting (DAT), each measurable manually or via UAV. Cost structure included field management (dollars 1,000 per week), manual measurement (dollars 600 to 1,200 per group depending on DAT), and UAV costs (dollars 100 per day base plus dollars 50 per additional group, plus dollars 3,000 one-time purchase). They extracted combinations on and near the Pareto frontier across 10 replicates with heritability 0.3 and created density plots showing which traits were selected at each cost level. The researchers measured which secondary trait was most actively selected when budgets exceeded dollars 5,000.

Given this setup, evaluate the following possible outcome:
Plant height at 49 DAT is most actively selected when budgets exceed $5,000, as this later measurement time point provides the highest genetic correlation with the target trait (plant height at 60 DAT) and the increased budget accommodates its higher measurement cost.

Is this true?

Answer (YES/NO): YES